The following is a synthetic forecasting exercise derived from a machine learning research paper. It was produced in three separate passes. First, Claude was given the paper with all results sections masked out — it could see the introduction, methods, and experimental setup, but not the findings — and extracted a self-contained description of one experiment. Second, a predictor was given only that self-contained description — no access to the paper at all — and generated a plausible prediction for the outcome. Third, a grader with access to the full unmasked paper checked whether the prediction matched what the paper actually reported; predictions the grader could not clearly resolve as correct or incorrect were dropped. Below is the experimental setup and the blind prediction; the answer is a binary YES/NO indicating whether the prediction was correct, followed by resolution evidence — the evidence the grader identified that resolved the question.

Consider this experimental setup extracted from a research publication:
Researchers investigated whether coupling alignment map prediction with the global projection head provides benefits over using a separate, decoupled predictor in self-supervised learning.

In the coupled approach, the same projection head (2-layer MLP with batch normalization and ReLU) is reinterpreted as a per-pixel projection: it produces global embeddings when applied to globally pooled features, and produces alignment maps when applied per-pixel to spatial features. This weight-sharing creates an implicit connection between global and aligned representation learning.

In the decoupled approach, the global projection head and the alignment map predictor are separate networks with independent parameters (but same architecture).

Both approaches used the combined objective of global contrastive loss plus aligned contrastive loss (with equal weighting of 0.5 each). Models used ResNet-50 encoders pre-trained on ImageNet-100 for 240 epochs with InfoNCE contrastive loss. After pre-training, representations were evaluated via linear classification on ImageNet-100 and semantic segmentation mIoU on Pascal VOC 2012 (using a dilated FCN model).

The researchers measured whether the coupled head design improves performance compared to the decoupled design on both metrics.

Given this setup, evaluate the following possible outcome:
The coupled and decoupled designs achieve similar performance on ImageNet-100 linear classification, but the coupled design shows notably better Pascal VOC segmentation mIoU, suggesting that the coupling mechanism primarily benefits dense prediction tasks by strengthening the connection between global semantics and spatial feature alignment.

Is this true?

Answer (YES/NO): NO